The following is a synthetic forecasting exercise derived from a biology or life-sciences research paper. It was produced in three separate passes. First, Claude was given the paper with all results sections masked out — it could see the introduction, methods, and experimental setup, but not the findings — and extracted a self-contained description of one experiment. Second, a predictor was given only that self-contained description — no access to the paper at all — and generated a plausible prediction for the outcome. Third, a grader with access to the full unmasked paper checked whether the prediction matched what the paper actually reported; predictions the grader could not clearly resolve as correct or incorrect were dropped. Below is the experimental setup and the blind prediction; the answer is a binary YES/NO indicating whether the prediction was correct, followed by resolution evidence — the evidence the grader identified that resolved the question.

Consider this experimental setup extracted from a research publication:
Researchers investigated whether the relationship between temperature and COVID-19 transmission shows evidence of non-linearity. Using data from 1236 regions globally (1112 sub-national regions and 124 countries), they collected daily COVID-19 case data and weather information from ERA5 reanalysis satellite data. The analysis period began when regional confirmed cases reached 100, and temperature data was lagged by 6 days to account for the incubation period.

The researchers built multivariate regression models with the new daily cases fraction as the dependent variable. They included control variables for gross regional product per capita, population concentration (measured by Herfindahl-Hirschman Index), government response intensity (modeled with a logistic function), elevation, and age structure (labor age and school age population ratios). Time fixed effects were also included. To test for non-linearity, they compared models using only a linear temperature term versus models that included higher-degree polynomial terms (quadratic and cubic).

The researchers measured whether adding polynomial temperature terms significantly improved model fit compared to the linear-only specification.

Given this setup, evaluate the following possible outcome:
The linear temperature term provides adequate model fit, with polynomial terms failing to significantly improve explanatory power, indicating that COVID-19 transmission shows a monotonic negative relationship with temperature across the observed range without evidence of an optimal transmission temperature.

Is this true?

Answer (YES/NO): YES